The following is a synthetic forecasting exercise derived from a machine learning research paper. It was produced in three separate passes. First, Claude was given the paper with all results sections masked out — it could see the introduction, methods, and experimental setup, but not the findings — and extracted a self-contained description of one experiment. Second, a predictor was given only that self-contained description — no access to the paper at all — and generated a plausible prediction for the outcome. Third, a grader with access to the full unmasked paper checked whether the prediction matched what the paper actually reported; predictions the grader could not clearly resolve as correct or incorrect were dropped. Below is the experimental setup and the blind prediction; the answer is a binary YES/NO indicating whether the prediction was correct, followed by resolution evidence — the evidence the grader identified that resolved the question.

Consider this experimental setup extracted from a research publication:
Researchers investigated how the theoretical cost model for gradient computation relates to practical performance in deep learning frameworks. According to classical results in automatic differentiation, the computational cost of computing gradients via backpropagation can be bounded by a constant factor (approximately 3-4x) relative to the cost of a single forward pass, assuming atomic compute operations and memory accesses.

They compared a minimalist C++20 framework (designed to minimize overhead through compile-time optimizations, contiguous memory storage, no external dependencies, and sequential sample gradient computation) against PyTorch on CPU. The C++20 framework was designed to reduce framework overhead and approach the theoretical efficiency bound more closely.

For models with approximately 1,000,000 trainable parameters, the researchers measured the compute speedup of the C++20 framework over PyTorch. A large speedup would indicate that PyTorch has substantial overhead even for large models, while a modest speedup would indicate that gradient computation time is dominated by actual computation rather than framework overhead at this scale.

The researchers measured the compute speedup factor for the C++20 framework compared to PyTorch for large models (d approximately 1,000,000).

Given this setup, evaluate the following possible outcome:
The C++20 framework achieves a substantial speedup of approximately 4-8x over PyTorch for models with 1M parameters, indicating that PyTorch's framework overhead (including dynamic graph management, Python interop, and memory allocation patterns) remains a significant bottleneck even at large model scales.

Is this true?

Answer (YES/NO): NO